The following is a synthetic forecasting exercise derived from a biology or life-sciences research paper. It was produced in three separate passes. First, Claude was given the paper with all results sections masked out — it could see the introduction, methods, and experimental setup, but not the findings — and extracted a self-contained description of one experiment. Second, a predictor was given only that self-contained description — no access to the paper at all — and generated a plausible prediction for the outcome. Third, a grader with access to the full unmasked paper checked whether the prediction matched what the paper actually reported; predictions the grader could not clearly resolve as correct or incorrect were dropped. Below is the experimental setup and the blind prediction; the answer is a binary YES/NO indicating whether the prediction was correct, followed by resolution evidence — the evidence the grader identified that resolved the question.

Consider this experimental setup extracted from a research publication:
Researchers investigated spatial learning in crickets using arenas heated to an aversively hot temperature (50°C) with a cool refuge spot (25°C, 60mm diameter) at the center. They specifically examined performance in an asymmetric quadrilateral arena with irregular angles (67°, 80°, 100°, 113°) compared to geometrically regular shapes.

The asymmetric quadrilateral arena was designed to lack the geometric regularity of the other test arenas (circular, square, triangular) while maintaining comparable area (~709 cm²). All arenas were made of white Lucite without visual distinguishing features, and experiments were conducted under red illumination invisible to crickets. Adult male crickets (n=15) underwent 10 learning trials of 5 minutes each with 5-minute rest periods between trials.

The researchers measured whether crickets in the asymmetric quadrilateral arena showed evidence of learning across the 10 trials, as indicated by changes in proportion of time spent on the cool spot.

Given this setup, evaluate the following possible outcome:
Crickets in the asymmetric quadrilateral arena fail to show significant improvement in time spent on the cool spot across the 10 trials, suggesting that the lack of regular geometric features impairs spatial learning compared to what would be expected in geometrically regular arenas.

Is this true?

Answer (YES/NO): YES